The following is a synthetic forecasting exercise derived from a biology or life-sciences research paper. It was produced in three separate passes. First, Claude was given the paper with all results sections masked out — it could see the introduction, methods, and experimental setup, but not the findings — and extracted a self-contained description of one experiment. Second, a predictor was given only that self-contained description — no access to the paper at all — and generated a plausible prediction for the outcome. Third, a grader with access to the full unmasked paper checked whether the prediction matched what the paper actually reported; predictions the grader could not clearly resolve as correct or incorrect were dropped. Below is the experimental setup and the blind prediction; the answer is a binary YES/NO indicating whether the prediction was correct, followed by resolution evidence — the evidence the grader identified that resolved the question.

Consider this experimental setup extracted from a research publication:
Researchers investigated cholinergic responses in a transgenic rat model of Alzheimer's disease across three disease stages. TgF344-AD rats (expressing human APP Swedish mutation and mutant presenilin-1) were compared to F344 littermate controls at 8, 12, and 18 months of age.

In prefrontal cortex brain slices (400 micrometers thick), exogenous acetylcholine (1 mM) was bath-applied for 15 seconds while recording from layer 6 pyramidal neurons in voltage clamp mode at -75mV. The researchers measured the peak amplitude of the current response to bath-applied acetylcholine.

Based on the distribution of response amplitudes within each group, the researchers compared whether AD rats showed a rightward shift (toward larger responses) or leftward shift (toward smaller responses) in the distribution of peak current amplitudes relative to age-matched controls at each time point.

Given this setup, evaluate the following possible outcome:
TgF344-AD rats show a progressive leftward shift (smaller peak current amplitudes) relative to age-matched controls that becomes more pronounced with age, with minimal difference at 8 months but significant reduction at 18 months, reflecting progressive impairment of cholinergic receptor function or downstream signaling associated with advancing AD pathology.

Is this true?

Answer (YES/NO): NO